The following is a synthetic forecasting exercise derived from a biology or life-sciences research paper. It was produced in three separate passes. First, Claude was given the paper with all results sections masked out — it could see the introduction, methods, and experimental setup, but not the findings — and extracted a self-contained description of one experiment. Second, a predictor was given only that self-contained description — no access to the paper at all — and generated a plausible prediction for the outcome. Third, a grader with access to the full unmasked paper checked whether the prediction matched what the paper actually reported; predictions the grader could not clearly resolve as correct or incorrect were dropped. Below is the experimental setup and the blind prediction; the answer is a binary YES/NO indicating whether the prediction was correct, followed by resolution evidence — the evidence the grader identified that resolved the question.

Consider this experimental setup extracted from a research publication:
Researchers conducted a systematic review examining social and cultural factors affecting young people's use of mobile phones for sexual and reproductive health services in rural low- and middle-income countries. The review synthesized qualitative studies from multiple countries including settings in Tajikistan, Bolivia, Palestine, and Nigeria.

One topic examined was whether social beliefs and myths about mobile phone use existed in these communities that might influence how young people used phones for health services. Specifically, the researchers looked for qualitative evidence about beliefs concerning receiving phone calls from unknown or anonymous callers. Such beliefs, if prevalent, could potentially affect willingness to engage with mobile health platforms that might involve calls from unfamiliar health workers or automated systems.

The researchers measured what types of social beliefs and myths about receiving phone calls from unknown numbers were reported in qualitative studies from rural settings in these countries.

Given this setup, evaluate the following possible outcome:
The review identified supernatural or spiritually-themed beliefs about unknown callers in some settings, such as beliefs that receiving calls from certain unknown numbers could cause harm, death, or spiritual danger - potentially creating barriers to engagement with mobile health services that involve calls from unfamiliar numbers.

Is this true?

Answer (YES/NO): YES